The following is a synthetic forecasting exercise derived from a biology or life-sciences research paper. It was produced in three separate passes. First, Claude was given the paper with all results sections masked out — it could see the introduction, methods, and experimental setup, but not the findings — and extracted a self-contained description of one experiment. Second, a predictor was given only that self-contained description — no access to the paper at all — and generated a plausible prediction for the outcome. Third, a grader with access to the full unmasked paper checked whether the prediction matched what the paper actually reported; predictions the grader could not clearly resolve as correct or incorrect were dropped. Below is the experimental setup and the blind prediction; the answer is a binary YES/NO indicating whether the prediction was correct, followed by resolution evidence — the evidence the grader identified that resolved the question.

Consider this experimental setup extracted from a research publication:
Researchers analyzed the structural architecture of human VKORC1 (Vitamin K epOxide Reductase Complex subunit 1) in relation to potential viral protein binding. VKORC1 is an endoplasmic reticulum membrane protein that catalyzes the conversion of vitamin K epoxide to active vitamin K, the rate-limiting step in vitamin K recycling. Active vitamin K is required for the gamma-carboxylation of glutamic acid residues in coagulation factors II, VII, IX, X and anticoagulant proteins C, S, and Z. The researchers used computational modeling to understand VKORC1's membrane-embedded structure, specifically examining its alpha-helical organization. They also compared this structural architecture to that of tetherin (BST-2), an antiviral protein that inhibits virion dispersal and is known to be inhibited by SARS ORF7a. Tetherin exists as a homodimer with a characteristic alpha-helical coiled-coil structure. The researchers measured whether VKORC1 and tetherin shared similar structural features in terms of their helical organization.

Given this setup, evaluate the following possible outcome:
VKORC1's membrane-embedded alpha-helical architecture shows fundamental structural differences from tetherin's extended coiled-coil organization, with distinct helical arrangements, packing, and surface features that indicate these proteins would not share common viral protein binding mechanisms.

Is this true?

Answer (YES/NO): NO